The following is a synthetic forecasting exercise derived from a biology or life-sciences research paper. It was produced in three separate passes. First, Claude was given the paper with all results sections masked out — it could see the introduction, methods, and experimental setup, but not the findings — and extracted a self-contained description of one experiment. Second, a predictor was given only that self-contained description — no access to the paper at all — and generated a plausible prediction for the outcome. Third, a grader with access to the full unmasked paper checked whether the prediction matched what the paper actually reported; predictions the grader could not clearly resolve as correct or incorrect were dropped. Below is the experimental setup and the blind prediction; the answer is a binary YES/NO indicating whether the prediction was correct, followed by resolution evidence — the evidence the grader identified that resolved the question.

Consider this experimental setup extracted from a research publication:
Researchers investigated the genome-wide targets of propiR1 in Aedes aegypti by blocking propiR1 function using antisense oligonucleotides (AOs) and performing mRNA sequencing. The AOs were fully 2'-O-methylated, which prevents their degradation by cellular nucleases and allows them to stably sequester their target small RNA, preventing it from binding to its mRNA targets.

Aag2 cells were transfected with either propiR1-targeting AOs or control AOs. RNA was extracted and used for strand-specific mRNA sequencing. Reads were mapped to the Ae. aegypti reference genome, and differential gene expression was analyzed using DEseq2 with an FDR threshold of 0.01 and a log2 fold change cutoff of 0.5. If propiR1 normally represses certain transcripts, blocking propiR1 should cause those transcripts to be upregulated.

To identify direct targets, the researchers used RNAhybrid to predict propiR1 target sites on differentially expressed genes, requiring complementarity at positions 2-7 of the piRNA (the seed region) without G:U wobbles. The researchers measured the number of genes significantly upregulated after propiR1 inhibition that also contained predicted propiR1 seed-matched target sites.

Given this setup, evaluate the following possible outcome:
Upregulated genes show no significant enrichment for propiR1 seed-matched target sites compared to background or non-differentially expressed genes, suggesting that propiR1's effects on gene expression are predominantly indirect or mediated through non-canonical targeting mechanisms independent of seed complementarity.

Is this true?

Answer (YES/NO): NO